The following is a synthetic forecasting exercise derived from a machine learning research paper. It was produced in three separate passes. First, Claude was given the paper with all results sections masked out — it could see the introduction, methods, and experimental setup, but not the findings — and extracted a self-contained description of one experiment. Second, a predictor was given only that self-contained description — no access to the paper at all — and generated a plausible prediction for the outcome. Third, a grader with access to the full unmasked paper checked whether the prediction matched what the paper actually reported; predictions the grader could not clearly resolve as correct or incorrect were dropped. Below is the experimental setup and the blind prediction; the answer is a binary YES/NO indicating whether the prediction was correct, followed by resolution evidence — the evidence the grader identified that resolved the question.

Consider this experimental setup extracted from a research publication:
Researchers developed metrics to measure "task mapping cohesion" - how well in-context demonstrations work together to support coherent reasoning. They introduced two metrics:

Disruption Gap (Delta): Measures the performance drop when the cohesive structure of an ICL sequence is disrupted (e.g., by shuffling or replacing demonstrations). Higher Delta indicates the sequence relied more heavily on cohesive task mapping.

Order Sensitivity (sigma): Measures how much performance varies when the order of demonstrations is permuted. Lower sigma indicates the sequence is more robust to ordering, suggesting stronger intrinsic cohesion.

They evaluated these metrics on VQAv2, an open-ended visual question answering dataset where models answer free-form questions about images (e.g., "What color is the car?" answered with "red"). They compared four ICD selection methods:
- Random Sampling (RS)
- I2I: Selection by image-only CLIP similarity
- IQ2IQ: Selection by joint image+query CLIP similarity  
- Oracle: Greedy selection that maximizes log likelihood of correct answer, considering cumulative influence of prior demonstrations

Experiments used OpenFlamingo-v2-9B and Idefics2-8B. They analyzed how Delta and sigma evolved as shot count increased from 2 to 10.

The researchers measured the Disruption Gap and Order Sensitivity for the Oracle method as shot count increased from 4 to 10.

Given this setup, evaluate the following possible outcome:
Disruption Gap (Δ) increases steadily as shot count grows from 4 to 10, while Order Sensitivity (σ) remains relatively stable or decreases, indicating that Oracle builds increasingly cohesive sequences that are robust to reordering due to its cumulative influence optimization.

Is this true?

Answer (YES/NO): NO